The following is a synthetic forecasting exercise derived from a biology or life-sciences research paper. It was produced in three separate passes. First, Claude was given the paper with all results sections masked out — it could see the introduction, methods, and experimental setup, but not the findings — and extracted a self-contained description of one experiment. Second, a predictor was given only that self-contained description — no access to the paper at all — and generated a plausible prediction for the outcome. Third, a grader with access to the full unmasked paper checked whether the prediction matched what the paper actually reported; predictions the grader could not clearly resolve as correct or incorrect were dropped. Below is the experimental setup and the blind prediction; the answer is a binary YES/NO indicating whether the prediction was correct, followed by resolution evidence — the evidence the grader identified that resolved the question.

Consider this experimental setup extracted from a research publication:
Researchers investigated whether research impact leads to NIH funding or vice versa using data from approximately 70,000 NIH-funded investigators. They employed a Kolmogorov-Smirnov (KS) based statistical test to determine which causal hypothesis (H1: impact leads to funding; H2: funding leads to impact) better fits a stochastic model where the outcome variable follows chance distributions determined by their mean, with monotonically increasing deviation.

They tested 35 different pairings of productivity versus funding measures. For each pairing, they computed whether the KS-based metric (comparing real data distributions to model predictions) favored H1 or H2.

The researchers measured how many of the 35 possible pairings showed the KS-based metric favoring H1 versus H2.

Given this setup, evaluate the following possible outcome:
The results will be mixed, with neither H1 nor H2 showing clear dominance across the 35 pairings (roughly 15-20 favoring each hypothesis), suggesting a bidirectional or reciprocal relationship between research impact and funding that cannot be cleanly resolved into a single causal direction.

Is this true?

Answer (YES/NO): NO